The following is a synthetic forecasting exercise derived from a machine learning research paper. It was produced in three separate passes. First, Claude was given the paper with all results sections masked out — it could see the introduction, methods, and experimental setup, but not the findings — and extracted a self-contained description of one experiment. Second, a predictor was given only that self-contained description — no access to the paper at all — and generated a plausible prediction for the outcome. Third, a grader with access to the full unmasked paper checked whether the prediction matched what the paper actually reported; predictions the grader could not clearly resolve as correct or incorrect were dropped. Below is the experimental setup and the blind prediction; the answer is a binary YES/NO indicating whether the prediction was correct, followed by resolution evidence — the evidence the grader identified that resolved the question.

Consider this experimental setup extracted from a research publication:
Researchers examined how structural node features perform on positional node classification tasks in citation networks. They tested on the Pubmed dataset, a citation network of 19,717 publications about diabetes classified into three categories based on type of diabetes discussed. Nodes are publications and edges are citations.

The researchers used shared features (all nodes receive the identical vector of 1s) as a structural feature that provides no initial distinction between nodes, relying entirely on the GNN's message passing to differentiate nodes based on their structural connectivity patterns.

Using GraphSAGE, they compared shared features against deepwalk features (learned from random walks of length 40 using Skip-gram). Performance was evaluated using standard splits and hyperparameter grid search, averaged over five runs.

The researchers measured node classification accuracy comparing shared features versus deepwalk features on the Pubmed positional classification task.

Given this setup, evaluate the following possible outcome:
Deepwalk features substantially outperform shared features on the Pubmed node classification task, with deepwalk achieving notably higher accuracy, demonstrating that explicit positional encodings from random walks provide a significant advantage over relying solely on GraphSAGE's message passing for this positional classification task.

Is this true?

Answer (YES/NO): YES